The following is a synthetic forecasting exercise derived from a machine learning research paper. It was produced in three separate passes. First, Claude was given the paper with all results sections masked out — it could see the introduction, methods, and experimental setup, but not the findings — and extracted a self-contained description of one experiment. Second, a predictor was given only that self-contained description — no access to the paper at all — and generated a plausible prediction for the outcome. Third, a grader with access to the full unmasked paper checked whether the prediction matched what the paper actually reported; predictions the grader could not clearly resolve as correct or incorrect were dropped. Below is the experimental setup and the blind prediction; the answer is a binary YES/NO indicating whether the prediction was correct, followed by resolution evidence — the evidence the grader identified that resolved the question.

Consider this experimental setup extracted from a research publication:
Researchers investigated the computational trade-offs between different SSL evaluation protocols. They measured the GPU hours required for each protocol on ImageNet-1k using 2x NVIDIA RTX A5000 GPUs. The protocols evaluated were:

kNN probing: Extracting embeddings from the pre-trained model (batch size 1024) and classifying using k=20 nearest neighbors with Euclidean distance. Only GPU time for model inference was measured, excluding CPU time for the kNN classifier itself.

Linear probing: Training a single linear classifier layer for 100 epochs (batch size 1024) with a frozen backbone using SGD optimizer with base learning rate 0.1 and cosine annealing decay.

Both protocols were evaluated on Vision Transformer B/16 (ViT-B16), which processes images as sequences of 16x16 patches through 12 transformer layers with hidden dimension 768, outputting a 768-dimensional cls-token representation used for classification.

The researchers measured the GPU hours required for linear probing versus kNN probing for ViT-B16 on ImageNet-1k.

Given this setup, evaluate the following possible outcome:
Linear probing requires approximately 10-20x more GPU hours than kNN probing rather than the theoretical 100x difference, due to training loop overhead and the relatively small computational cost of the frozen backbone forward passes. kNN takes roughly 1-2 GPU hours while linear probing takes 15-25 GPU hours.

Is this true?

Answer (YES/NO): NO